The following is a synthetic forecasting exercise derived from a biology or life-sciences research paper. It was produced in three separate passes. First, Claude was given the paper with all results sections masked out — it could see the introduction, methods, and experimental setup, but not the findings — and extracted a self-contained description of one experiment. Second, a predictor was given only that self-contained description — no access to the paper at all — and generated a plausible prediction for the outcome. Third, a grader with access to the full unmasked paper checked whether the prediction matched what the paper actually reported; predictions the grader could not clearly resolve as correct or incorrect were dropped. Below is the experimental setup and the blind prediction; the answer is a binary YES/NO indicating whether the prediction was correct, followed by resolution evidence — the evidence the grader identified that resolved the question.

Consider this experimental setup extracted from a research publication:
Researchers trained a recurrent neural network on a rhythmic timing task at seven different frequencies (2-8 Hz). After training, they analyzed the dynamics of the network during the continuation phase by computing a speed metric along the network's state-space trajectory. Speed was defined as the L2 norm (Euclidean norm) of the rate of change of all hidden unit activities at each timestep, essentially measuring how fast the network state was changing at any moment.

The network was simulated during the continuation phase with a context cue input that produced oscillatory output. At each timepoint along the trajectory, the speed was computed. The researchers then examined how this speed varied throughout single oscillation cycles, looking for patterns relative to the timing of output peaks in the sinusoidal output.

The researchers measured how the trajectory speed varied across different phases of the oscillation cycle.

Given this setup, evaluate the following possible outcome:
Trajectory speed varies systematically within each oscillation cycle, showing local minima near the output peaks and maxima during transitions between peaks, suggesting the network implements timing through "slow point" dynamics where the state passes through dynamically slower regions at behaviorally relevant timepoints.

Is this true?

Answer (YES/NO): NO